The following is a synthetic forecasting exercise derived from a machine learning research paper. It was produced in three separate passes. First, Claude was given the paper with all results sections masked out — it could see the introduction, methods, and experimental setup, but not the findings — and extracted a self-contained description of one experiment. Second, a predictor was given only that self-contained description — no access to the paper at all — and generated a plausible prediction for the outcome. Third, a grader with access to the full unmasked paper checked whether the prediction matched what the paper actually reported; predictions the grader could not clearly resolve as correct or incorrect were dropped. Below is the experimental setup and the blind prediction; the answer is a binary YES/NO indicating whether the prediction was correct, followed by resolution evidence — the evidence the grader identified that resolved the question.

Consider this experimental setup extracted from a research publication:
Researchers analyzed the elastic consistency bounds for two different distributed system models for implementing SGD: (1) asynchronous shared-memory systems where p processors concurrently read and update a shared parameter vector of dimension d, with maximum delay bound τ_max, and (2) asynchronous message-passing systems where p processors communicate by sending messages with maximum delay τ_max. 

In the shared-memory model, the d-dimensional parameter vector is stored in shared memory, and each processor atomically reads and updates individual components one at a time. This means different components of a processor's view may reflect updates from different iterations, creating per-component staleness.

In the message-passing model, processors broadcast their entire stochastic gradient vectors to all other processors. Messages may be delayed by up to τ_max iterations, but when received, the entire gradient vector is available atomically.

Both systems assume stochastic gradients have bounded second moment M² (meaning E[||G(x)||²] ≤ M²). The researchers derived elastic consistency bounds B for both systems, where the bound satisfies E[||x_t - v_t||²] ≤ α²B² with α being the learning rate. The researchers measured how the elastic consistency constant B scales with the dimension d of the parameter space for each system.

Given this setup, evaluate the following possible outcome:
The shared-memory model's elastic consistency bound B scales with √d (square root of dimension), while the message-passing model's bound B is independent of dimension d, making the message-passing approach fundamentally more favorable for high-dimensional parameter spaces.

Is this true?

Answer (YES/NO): YES